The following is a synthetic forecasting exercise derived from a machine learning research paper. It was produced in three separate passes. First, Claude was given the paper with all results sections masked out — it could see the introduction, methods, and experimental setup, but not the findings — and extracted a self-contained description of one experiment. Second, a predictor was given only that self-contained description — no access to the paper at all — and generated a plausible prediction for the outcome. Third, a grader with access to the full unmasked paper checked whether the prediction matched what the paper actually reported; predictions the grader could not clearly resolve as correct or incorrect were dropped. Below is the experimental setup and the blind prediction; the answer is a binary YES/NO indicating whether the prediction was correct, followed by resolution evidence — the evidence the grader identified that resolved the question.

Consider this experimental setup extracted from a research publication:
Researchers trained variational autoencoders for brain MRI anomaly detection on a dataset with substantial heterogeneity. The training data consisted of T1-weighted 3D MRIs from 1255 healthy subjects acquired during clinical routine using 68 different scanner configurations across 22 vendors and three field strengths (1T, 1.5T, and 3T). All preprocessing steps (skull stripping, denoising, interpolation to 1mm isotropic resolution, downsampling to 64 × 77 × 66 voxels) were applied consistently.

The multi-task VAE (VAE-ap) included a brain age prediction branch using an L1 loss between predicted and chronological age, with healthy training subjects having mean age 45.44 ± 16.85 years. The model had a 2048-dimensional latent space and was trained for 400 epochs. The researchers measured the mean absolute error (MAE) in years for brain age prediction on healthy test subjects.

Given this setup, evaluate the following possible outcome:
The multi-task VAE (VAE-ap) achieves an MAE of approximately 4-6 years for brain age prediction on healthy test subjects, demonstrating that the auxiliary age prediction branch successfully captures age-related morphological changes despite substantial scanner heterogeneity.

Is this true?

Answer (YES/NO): NO